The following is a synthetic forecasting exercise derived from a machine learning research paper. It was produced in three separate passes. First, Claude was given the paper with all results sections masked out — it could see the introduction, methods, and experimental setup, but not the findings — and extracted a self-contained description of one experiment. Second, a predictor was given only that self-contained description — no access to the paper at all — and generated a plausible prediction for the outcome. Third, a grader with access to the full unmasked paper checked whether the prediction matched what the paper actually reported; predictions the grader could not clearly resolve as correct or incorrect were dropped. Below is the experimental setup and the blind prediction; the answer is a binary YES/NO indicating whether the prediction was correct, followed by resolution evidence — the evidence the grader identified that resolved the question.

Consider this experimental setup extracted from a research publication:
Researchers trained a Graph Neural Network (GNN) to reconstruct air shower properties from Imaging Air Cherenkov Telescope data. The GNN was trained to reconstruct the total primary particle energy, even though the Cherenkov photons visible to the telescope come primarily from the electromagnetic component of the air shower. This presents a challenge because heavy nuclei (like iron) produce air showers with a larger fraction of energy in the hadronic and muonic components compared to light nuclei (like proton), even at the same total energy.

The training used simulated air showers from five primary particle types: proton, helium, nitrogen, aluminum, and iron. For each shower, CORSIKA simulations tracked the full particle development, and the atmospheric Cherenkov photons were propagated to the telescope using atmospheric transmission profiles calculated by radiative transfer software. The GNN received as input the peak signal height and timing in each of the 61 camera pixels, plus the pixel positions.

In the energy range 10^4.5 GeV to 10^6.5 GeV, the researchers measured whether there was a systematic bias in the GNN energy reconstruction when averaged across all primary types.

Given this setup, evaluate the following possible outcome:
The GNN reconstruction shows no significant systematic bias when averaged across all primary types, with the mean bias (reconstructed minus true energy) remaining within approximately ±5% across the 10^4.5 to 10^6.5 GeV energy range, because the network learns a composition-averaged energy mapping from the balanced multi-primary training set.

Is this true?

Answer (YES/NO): YES